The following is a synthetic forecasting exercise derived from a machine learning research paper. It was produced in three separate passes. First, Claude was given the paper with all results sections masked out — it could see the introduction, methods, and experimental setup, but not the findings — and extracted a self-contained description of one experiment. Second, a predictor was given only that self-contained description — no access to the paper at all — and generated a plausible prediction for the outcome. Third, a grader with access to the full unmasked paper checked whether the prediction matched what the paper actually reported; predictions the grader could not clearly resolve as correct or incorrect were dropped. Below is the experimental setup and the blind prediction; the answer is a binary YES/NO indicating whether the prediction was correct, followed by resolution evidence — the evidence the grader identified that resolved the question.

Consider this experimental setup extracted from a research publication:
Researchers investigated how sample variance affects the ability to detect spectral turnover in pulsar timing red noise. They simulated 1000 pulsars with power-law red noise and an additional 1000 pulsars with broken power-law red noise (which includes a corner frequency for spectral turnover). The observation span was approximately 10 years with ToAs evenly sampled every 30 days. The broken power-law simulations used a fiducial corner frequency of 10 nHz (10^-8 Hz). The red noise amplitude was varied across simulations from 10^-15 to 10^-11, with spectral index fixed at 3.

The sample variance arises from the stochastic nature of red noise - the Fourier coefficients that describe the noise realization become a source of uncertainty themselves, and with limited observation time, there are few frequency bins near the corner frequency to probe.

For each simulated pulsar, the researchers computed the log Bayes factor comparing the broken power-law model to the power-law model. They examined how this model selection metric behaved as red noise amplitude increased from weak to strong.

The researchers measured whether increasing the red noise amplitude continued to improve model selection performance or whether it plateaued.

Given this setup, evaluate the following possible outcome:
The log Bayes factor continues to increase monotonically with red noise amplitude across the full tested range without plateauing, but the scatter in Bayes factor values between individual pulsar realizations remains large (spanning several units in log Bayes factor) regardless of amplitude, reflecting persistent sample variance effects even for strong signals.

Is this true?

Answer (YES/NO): NO